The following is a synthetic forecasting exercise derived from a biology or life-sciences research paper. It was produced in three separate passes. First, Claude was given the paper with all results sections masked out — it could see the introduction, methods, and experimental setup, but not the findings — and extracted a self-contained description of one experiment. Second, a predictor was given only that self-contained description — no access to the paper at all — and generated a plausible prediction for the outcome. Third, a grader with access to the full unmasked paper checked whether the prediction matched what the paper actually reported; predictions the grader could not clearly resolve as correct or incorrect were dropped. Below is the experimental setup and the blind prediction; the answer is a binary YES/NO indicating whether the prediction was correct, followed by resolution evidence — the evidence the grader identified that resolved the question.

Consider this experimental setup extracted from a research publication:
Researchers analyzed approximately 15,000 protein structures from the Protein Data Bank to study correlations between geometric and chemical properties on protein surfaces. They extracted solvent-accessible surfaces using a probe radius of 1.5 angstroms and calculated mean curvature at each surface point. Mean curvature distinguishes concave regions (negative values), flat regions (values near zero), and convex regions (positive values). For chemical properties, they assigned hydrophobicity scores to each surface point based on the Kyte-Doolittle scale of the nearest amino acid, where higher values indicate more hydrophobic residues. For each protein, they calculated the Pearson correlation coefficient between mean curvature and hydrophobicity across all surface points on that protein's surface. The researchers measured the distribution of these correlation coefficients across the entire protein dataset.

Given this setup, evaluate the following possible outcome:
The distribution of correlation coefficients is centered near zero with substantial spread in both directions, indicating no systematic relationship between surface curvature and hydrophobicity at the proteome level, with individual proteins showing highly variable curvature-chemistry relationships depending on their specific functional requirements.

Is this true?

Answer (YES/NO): NO